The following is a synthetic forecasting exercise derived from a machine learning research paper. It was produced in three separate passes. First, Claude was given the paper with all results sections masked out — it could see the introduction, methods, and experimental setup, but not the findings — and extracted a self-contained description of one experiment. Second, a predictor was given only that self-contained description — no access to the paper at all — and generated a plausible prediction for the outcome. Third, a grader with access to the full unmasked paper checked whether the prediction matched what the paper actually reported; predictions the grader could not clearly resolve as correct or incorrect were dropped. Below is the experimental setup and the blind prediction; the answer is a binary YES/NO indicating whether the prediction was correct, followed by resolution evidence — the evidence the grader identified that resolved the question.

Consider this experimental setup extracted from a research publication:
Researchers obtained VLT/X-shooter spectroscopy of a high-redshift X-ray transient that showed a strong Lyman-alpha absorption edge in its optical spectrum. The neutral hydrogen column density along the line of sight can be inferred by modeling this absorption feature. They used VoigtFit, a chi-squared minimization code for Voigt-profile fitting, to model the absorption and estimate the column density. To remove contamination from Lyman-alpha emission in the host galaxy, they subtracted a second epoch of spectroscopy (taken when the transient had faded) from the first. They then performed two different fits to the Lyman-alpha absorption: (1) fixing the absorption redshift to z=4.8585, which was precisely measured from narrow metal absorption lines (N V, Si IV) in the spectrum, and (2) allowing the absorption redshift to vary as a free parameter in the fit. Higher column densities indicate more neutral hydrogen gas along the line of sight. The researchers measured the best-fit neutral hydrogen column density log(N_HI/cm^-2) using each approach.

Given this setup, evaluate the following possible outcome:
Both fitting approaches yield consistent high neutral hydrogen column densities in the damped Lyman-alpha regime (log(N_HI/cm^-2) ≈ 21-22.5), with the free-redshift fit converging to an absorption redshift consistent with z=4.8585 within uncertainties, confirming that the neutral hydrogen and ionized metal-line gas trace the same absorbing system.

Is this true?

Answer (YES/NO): NO